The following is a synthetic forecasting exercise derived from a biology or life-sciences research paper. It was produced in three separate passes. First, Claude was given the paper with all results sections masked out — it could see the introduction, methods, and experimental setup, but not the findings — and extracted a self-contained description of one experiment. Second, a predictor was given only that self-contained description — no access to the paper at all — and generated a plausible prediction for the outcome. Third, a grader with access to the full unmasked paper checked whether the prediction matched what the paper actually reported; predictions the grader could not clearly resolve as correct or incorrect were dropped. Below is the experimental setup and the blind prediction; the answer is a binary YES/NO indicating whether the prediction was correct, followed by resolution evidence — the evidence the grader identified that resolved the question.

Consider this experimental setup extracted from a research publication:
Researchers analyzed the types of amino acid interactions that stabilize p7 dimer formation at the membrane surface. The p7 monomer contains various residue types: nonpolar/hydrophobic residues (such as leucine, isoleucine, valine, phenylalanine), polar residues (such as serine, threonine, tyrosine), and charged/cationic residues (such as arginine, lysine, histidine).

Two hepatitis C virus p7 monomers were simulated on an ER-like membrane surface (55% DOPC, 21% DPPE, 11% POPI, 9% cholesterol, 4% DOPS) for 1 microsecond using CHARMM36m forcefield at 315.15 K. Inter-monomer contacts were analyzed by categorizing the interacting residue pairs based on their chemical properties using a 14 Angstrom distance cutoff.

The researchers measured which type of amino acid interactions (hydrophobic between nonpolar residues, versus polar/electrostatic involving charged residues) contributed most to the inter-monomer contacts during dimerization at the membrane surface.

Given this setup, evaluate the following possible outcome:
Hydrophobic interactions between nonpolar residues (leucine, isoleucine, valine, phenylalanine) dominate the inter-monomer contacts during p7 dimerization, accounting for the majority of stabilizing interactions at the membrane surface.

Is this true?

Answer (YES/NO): YES